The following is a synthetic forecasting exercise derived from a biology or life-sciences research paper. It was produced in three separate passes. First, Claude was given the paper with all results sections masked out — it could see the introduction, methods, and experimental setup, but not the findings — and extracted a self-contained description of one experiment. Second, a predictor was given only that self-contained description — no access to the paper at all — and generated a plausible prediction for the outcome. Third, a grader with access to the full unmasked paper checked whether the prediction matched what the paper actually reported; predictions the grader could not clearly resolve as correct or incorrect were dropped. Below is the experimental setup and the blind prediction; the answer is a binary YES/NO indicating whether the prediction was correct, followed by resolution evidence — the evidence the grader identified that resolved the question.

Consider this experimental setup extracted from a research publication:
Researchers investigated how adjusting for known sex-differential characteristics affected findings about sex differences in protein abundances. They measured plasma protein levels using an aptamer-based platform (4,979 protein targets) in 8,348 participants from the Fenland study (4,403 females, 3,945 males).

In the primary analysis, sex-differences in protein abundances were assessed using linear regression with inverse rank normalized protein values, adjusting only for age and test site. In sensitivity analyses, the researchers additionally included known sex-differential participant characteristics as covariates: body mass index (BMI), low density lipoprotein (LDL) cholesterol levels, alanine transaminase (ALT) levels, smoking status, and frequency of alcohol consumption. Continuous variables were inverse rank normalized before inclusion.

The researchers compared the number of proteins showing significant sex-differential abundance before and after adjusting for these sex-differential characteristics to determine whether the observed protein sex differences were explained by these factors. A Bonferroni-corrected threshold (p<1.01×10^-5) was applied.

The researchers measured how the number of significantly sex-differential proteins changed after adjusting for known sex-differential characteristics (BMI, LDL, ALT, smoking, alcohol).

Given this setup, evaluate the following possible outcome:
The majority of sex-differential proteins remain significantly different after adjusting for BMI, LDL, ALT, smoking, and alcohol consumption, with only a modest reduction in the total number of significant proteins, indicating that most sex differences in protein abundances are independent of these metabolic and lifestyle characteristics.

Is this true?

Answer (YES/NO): YES